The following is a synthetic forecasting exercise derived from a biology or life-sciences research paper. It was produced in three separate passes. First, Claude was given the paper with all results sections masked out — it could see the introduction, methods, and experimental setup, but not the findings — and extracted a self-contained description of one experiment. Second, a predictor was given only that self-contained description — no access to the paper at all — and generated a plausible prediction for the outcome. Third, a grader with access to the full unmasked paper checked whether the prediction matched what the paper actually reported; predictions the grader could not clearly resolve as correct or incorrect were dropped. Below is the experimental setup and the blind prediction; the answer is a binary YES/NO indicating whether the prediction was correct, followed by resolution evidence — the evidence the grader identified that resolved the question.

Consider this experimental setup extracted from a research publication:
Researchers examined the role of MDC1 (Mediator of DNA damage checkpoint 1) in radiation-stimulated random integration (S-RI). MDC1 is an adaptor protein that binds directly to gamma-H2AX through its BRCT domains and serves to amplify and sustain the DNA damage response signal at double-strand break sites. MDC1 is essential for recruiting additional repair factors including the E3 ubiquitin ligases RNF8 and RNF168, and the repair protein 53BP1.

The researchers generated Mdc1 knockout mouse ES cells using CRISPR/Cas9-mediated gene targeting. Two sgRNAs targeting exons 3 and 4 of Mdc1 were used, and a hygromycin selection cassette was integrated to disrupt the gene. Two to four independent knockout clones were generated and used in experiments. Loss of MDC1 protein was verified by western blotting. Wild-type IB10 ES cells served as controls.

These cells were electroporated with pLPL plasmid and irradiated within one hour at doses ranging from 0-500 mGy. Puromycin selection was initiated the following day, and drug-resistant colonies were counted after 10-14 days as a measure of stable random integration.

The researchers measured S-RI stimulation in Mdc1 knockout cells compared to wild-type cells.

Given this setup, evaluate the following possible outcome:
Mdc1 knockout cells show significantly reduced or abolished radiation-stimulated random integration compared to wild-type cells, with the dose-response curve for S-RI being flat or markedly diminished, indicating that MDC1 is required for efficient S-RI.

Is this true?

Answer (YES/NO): NO